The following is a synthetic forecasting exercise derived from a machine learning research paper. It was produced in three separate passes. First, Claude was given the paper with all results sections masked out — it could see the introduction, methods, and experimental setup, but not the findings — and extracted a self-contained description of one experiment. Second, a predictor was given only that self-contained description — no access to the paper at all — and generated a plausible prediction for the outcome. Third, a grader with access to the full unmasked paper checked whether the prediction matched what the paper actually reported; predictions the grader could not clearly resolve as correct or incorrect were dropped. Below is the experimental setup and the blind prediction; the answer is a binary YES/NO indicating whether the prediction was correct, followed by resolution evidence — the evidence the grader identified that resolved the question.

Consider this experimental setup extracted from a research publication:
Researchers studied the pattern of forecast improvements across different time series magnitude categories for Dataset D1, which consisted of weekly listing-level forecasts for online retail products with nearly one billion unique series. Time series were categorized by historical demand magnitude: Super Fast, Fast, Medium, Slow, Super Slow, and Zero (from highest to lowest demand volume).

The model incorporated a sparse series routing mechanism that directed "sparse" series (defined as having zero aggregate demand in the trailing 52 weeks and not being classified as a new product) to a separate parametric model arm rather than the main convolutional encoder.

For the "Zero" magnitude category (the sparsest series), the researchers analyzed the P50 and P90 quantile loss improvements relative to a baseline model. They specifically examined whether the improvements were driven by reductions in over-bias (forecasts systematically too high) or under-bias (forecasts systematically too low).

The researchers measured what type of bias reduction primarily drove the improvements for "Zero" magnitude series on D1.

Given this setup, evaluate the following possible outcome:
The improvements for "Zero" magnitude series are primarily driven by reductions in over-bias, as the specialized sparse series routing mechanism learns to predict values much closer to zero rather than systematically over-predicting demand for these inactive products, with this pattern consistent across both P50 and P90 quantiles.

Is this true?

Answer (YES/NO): YES